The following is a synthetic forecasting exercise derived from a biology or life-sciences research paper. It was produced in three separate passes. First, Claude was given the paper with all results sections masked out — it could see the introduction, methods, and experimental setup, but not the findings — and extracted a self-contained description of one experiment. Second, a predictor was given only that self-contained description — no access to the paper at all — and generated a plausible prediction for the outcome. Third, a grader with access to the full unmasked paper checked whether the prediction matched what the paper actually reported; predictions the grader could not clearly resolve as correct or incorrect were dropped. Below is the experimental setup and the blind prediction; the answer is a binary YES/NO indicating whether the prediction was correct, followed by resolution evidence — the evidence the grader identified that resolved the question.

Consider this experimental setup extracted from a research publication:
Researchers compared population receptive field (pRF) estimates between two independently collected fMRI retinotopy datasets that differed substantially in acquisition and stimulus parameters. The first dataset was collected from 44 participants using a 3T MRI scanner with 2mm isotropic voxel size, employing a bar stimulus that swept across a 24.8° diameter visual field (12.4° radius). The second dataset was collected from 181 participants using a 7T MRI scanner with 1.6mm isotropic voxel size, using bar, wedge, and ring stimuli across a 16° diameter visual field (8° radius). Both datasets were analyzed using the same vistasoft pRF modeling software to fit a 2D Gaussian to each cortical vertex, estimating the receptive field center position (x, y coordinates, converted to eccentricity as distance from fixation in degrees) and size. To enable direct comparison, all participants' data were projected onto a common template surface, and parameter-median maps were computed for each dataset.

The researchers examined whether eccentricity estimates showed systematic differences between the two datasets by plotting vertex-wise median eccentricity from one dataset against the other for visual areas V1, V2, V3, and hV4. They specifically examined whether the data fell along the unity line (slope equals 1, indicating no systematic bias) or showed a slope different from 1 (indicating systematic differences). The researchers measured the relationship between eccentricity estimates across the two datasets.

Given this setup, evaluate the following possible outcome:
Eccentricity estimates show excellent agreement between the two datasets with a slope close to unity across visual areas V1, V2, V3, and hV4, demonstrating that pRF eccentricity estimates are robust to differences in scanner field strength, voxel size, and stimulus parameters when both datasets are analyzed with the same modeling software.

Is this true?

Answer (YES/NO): NO